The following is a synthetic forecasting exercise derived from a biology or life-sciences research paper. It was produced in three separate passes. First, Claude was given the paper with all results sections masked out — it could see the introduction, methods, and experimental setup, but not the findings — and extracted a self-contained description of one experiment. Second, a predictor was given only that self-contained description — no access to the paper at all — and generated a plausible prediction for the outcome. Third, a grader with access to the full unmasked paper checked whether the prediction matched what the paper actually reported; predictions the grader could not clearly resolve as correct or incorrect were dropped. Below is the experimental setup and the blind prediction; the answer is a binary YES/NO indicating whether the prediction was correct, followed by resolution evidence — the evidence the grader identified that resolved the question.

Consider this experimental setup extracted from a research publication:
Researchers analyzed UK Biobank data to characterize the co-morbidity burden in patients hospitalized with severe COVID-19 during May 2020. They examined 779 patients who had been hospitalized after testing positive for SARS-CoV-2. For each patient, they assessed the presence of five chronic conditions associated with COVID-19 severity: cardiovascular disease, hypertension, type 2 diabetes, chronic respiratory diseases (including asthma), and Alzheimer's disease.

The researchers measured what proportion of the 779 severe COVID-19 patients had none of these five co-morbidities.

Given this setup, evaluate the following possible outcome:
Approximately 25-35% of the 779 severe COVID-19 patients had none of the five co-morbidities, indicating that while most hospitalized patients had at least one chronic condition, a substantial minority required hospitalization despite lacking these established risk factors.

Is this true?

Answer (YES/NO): NO